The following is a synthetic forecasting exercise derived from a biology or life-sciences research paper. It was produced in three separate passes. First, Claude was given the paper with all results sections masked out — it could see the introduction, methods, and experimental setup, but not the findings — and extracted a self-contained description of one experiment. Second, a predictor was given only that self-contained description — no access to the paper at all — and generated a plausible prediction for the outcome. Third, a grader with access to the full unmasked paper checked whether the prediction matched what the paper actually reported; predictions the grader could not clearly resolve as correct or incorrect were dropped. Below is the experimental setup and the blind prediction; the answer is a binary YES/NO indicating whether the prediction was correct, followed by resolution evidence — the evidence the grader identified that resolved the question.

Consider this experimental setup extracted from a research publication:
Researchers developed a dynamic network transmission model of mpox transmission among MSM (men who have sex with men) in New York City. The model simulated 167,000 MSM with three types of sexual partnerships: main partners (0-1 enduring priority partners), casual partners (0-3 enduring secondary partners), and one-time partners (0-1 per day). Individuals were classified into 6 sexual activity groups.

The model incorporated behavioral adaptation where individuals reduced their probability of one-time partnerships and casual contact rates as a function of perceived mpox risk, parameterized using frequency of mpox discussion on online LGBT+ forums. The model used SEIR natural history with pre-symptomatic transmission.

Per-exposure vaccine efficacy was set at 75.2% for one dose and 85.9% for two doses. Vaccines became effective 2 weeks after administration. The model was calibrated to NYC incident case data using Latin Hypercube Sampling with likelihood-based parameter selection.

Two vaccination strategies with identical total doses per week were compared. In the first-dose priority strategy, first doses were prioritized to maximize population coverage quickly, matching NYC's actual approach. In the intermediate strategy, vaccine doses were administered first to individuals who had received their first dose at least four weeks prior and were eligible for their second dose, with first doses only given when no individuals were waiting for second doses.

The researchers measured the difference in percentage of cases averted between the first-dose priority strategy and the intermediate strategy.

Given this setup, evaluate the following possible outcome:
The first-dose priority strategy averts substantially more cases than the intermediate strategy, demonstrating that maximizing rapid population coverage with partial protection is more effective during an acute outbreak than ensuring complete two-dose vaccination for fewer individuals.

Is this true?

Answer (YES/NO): NO